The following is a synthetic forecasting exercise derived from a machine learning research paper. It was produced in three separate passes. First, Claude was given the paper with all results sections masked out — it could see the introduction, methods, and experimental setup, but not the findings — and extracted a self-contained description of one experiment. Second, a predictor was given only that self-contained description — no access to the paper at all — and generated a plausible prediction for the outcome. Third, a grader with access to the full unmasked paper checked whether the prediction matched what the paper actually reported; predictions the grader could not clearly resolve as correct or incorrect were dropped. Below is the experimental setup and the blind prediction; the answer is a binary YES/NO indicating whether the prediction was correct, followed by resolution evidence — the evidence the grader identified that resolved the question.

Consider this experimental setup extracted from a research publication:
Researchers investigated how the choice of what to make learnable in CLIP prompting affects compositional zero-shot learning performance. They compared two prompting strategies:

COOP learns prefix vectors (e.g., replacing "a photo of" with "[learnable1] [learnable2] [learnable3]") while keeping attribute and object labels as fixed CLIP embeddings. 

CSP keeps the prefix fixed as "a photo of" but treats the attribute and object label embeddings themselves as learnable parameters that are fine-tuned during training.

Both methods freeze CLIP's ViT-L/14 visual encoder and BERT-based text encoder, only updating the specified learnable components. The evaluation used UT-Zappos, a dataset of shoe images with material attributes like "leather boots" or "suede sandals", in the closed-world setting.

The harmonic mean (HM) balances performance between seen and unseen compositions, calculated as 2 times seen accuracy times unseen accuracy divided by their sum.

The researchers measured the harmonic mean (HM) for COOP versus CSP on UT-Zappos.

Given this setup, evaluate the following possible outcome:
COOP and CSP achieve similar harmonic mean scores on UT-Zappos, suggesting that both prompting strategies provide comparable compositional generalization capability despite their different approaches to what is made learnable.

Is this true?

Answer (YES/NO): NO